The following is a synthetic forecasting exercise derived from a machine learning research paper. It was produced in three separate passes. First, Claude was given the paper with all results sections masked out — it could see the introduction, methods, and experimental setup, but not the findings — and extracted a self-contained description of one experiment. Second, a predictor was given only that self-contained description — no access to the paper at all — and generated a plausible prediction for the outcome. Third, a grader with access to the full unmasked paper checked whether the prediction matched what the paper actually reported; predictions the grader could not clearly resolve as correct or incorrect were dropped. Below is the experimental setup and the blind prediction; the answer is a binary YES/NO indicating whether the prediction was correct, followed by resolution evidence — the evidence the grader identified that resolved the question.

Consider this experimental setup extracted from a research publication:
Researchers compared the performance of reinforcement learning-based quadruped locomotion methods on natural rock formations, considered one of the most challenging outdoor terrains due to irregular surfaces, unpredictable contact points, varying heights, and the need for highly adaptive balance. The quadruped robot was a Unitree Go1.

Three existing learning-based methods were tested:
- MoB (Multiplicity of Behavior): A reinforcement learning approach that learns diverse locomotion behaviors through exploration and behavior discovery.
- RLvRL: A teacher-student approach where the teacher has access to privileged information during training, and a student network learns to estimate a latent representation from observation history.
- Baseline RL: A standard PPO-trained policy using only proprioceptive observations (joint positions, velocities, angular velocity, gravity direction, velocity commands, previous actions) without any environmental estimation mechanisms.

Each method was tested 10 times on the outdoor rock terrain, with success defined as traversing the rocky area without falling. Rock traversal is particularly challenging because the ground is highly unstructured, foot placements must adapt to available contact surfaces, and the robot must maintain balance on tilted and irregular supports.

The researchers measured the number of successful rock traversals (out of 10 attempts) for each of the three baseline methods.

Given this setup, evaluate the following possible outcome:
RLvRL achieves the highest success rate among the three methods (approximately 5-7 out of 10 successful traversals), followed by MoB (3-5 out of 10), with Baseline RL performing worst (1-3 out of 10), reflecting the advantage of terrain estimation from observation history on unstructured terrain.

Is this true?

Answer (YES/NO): NO